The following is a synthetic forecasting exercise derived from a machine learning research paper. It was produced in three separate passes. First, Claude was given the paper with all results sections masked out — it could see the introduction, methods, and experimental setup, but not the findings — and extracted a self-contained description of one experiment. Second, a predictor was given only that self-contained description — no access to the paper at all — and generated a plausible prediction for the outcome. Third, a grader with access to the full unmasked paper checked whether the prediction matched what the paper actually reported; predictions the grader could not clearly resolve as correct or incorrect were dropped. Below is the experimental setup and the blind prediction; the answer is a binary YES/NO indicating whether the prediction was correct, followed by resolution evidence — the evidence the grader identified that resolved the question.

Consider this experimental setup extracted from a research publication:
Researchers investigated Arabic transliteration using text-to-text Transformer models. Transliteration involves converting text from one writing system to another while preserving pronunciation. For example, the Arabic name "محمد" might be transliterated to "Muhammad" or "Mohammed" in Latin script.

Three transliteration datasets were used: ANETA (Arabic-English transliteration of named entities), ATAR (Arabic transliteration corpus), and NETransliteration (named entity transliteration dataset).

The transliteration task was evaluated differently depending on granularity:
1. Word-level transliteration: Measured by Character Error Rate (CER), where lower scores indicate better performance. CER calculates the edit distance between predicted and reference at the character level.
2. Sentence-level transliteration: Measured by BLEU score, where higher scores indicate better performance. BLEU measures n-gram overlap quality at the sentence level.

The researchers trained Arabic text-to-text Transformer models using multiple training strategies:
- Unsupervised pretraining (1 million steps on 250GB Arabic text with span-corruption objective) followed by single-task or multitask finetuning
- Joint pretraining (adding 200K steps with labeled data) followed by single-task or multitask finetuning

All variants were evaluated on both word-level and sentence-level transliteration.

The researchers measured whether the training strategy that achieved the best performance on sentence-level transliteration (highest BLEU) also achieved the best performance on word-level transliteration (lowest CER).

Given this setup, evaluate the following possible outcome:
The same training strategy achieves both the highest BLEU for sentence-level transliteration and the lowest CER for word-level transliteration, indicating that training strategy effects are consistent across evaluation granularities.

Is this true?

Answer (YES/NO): NO